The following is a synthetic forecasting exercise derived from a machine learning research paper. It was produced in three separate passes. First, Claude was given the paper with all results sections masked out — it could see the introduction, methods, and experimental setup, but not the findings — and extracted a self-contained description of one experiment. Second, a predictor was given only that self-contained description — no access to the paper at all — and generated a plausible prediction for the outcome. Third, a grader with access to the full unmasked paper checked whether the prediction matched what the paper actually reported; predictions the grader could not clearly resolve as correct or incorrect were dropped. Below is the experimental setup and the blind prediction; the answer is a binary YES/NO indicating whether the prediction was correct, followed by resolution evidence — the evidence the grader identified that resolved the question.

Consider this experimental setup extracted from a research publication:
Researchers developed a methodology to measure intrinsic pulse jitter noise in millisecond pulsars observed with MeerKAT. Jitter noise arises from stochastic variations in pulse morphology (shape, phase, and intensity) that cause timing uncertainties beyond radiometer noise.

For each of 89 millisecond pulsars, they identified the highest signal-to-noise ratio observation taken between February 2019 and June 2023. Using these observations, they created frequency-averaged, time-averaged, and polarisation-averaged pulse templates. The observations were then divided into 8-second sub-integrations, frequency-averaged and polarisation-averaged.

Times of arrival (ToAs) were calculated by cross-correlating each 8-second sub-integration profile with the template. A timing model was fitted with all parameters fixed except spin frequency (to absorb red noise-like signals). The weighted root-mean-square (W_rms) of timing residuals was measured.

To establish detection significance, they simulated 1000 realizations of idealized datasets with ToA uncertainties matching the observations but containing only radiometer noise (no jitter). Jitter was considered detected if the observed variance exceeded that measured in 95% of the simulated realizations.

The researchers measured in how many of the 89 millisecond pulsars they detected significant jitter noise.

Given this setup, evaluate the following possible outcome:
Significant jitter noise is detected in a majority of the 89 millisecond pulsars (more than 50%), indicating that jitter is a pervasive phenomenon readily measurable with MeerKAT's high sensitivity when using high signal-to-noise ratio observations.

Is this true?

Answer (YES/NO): NO